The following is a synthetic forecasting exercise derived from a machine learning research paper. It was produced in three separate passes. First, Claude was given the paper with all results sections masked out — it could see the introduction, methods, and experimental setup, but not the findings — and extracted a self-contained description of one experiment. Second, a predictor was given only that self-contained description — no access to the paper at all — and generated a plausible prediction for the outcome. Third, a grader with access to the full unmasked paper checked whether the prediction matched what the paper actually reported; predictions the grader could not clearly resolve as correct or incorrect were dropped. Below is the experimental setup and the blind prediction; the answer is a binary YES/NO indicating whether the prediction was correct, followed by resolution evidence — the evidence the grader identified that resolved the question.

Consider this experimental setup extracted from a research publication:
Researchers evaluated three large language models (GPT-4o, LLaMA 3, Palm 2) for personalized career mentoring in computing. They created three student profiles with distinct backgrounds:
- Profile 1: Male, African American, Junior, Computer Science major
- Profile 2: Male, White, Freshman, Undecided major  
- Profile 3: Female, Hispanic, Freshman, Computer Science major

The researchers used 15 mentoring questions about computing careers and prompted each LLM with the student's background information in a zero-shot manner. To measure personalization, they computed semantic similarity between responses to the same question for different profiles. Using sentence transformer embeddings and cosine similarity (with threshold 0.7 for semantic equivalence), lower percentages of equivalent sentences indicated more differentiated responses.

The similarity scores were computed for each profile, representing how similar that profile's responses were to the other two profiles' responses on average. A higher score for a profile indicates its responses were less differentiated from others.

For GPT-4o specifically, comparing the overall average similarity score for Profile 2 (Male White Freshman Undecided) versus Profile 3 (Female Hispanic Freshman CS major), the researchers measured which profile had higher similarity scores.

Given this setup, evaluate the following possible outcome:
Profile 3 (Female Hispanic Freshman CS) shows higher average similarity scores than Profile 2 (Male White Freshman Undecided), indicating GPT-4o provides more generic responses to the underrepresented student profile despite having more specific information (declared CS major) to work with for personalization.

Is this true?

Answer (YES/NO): NO